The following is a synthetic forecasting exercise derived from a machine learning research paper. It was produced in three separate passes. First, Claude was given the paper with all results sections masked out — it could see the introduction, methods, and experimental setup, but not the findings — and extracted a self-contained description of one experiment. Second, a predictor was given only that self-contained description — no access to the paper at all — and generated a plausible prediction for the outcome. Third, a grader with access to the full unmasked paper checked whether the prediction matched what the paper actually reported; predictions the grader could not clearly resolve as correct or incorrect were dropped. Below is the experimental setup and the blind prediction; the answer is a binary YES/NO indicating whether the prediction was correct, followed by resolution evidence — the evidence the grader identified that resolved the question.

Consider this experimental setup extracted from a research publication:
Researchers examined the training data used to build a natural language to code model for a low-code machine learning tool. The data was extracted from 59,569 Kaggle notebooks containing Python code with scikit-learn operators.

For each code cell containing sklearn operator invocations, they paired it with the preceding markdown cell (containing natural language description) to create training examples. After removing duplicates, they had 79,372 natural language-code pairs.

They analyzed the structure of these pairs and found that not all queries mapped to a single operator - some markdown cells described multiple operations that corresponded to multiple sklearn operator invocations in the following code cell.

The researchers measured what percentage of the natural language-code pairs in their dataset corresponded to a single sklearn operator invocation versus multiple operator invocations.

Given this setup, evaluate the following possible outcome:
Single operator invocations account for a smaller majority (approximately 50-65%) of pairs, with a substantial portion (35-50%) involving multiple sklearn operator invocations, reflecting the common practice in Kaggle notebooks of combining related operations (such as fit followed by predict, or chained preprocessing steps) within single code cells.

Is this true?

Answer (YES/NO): YES